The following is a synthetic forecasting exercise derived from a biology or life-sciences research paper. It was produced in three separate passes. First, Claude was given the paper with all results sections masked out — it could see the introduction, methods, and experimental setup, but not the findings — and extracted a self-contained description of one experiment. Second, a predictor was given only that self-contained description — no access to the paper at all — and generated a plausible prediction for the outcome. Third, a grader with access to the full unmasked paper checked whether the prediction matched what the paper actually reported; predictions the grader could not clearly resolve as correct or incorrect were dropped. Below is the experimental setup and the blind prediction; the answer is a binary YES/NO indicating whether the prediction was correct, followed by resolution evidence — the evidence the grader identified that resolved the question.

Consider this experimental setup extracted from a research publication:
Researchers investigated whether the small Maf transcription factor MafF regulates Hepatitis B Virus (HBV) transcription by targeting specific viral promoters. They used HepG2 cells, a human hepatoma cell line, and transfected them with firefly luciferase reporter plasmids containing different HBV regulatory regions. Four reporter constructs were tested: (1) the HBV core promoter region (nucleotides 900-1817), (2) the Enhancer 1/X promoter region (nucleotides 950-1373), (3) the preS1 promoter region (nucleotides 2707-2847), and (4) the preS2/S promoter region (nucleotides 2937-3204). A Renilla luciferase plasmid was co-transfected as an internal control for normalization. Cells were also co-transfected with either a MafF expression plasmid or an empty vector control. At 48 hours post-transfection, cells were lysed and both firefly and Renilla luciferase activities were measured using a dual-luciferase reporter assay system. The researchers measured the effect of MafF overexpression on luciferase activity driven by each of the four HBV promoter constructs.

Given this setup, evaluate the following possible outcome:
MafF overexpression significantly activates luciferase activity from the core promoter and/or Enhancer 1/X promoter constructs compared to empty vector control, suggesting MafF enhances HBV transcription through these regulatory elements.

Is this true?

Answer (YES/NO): NO